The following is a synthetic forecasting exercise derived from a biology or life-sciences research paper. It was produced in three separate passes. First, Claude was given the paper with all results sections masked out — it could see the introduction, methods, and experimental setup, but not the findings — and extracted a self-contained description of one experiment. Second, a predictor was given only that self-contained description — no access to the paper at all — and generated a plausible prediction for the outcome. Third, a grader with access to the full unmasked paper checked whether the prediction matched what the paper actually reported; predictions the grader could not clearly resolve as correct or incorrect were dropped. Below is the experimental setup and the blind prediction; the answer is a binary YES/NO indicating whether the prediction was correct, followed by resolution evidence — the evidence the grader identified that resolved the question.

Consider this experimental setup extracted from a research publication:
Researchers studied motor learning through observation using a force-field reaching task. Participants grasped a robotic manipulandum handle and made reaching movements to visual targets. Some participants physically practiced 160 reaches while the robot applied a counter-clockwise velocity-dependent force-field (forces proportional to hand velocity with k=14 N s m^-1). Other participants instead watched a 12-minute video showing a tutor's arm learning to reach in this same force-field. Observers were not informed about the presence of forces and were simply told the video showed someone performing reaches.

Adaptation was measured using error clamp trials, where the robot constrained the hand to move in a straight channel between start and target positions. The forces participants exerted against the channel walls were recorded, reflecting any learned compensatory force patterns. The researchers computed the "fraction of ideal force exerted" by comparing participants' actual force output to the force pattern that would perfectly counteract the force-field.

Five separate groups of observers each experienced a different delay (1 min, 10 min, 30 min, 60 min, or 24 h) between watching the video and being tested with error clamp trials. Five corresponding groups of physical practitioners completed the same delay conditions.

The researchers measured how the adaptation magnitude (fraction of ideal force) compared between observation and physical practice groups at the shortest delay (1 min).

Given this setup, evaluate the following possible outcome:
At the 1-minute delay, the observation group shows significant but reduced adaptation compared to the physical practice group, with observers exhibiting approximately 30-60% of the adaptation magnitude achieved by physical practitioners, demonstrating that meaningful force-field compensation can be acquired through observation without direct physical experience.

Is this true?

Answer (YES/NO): YES